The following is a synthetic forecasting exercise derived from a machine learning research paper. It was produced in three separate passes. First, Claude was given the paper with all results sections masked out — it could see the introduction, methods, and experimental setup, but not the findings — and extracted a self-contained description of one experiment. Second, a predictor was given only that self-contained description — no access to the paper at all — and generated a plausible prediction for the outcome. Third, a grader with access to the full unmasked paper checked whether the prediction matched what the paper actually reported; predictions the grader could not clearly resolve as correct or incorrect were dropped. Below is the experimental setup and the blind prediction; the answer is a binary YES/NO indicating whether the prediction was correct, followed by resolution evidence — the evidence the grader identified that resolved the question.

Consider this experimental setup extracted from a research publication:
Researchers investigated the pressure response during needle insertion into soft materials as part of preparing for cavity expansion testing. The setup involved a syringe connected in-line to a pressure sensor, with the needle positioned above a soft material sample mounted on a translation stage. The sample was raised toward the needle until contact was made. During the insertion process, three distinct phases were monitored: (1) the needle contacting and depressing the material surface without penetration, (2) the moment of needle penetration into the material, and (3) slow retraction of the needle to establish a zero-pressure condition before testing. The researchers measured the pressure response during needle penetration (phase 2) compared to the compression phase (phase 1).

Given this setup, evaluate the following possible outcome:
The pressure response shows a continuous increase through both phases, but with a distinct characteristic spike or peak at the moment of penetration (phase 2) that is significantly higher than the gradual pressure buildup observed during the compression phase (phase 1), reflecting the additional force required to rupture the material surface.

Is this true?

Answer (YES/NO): NO